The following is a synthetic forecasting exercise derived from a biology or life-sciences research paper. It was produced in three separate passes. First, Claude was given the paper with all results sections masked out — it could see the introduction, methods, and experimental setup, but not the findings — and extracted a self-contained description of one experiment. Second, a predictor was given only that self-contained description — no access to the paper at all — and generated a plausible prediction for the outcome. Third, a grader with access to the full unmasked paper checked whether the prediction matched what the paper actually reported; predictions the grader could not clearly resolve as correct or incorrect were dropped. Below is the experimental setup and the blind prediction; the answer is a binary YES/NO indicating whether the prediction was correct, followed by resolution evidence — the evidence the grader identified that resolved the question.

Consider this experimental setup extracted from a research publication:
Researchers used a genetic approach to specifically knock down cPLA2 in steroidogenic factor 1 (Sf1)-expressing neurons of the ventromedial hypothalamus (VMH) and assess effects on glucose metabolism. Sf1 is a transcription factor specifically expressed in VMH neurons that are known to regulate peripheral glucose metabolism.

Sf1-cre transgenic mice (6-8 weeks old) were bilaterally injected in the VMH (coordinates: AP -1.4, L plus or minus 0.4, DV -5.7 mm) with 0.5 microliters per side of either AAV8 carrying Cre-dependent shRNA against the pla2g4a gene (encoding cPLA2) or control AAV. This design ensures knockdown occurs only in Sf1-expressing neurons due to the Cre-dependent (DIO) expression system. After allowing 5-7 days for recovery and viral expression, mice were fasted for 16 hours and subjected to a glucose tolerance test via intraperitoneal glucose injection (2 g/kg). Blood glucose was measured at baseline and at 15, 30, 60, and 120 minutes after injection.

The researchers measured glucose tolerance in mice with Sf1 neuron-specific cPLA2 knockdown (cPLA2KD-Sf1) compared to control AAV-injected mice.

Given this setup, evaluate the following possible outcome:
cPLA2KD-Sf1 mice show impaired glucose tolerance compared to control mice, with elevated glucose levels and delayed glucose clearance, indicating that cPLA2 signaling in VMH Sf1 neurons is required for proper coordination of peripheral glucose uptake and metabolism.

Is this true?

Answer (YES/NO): YES